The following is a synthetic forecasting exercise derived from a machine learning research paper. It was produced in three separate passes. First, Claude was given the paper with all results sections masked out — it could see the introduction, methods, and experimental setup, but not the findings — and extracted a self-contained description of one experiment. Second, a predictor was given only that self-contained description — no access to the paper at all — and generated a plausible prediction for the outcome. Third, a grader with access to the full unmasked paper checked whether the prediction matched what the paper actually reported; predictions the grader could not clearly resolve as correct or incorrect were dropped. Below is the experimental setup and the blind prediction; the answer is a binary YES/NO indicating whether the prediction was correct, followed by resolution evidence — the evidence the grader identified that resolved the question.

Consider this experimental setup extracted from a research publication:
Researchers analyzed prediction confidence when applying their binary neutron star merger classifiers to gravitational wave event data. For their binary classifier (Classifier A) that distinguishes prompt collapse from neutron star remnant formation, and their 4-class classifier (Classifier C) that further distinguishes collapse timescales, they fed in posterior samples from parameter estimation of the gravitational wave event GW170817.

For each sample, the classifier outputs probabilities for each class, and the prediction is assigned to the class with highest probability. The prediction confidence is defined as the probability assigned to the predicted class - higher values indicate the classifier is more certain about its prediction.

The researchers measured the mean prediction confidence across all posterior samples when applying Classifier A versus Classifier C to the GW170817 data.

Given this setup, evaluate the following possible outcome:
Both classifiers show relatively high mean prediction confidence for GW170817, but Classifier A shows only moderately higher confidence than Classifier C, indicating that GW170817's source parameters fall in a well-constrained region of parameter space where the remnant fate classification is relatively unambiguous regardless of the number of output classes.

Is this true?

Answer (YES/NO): YES